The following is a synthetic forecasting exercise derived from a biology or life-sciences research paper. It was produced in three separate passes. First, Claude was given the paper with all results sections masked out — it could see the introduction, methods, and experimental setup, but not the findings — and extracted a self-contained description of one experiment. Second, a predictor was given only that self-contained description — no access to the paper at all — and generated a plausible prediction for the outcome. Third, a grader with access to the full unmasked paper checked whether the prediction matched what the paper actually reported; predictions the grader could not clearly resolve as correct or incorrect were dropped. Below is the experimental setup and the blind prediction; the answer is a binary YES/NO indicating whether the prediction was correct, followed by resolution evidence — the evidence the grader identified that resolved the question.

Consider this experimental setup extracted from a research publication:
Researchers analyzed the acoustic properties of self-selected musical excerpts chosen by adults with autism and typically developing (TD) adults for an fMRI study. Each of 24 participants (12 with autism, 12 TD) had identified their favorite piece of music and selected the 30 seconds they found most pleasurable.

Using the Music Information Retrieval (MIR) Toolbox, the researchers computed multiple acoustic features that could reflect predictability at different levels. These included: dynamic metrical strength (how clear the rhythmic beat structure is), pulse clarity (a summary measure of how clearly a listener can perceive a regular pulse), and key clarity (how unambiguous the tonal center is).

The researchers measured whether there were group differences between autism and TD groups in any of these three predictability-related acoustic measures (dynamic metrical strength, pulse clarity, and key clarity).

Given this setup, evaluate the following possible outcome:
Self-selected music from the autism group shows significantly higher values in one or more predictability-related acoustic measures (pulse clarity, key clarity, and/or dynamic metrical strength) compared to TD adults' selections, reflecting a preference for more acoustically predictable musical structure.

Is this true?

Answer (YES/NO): YES